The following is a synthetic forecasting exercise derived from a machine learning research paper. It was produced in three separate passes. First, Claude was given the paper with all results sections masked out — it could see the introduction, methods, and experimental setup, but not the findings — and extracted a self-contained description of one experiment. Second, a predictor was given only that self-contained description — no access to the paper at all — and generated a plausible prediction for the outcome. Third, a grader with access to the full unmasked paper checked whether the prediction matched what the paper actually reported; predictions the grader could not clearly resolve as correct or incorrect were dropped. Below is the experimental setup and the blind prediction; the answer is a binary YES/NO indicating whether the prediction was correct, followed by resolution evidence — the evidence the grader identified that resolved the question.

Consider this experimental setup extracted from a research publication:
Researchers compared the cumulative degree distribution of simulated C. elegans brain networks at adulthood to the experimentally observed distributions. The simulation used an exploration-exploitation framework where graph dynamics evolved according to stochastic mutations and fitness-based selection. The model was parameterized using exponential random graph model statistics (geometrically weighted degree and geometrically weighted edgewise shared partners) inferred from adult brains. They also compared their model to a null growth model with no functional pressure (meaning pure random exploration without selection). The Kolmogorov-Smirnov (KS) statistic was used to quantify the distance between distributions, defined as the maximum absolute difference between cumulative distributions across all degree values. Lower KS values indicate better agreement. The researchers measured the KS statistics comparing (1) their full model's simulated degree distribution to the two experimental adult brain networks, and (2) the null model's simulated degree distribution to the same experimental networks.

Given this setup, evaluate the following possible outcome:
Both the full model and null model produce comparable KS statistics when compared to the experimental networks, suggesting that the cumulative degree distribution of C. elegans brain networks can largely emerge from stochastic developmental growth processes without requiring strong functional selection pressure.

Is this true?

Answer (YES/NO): NO